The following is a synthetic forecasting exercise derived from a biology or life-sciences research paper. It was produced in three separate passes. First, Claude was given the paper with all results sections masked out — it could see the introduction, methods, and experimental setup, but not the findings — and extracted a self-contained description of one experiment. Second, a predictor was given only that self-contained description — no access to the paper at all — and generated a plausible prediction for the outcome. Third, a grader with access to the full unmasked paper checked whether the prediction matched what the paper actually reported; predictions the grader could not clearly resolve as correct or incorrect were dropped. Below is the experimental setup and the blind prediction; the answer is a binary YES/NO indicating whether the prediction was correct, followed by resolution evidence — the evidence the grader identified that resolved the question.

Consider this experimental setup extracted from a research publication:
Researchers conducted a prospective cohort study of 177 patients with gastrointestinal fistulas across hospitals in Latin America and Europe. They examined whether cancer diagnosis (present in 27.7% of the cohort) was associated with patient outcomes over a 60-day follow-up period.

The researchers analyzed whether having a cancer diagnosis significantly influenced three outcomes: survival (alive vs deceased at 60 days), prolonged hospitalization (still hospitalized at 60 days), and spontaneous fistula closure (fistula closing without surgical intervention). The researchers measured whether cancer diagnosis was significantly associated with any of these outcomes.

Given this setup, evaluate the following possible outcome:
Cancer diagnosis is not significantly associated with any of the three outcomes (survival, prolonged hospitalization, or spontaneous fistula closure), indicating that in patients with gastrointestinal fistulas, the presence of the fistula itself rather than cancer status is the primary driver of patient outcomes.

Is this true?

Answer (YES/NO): YES